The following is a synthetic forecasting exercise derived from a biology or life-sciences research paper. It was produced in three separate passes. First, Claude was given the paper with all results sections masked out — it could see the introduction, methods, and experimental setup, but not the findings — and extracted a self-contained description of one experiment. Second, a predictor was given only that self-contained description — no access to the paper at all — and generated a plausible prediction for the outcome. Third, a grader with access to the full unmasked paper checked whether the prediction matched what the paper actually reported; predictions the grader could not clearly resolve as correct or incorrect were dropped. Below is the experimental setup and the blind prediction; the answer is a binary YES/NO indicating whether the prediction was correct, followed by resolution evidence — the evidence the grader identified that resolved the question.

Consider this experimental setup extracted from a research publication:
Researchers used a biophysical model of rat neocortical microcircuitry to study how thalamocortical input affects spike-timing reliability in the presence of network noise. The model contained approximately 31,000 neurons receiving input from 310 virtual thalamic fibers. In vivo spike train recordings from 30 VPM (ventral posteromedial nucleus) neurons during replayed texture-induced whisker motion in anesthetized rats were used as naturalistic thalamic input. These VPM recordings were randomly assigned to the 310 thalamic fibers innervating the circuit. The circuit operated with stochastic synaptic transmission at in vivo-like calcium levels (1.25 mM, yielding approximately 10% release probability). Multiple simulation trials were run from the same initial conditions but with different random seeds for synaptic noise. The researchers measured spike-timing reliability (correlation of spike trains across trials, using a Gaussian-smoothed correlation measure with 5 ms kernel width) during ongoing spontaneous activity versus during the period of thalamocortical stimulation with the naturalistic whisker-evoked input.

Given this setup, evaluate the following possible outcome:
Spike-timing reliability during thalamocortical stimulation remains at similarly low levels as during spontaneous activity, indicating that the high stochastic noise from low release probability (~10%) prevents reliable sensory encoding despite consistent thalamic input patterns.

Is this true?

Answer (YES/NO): NO